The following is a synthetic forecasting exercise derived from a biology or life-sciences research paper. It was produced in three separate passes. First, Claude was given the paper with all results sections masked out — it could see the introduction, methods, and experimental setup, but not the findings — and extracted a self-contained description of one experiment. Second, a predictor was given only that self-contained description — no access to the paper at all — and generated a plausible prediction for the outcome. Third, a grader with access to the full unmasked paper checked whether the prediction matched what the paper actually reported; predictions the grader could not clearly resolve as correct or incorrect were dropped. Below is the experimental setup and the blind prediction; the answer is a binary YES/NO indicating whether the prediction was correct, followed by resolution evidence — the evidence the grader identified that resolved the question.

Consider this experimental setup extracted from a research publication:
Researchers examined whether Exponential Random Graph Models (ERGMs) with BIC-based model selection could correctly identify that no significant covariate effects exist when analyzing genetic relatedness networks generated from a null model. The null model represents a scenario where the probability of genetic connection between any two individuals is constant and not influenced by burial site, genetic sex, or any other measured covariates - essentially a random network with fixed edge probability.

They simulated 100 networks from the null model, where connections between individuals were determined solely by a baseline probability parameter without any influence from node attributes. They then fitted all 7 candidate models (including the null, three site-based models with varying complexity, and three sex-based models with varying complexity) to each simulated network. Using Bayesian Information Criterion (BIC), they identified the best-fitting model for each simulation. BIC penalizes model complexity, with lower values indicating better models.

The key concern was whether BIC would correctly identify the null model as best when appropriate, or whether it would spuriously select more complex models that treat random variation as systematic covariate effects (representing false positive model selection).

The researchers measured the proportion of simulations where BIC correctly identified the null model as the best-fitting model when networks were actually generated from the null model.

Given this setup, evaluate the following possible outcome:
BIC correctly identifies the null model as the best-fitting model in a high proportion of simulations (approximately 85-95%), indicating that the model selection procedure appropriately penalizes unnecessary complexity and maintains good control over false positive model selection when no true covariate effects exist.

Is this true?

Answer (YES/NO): NO